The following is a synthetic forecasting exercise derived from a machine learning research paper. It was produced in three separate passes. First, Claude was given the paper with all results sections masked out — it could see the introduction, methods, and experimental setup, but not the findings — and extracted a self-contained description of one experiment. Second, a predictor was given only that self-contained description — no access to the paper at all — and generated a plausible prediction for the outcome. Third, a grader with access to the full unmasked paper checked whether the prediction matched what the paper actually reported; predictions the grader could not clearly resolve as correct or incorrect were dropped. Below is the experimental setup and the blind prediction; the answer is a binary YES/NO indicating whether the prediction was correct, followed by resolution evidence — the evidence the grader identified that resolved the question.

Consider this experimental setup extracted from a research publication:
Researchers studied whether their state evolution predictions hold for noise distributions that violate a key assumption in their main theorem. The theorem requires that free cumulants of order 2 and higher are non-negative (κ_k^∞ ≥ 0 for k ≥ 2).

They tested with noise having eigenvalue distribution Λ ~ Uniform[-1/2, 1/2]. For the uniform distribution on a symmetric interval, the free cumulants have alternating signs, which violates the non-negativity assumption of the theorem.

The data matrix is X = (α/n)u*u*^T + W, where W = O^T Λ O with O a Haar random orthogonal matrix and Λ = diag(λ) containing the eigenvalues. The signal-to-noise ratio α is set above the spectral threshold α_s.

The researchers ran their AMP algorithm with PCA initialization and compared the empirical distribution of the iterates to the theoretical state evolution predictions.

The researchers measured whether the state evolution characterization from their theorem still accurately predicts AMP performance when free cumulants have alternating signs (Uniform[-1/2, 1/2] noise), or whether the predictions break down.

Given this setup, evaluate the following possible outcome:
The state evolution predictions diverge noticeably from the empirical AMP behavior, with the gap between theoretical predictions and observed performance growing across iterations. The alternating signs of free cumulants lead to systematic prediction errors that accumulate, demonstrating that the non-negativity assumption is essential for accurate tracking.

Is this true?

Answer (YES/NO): NO